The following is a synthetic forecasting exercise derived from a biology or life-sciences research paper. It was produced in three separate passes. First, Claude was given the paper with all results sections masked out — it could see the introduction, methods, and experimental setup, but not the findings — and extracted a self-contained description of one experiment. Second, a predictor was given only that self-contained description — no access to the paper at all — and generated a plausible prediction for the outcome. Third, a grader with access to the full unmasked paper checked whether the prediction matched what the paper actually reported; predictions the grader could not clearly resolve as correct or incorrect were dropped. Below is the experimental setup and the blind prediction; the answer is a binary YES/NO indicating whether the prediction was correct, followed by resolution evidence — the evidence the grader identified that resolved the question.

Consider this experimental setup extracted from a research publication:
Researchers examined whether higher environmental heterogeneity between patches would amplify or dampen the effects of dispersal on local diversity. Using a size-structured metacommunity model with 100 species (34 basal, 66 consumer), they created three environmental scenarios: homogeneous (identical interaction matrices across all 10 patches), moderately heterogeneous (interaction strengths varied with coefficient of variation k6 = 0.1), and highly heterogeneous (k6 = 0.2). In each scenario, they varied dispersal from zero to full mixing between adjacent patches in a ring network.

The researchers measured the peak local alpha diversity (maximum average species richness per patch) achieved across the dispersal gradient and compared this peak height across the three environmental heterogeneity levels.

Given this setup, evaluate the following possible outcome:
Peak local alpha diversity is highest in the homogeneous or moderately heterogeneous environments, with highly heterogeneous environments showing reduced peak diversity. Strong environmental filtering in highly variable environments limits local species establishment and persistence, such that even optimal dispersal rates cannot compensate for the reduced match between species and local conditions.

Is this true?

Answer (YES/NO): NO